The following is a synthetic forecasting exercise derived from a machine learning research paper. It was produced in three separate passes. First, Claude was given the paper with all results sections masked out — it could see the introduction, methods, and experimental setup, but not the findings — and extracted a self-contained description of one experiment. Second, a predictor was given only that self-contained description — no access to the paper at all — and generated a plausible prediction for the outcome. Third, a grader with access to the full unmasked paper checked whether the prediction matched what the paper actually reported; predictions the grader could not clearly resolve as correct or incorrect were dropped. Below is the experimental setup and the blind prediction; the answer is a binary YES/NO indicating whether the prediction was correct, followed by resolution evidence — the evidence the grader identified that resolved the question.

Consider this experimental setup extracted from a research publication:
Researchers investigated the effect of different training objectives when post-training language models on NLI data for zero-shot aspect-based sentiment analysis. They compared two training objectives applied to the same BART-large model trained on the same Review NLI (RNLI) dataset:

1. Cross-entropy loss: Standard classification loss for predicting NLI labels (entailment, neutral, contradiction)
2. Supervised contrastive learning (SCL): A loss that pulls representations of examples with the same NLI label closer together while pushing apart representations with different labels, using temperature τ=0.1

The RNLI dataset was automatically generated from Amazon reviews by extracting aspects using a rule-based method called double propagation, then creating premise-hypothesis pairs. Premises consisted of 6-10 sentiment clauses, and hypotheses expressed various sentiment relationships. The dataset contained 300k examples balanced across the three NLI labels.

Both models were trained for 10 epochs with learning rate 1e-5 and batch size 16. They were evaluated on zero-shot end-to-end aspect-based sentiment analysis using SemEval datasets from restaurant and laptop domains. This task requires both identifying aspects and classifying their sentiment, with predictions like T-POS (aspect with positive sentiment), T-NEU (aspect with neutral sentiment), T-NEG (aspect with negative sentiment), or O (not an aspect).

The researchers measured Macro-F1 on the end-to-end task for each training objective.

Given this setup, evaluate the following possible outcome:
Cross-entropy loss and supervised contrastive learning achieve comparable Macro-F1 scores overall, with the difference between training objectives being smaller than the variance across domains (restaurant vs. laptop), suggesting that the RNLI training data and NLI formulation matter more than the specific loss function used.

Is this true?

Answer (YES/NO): NO